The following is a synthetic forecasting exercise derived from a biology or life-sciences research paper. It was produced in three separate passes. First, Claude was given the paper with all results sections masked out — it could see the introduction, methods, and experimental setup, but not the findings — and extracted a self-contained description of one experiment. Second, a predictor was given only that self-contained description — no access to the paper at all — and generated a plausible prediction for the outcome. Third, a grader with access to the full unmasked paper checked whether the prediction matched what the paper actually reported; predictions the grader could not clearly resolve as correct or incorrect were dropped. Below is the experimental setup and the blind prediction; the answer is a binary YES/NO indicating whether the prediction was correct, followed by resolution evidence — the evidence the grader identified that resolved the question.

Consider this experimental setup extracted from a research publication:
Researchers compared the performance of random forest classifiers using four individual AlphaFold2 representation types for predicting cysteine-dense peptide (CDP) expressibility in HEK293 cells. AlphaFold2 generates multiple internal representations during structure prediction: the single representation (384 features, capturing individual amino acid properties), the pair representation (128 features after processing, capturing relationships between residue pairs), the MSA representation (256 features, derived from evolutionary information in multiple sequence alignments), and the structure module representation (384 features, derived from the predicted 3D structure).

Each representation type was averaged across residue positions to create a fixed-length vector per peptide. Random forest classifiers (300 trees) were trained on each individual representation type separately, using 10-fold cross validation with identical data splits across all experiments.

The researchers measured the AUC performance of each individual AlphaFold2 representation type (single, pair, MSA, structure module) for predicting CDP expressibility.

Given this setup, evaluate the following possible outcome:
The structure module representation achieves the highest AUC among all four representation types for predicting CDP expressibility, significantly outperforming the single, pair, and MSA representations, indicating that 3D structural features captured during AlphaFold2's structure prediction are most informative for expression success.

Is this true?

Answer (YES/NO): NO